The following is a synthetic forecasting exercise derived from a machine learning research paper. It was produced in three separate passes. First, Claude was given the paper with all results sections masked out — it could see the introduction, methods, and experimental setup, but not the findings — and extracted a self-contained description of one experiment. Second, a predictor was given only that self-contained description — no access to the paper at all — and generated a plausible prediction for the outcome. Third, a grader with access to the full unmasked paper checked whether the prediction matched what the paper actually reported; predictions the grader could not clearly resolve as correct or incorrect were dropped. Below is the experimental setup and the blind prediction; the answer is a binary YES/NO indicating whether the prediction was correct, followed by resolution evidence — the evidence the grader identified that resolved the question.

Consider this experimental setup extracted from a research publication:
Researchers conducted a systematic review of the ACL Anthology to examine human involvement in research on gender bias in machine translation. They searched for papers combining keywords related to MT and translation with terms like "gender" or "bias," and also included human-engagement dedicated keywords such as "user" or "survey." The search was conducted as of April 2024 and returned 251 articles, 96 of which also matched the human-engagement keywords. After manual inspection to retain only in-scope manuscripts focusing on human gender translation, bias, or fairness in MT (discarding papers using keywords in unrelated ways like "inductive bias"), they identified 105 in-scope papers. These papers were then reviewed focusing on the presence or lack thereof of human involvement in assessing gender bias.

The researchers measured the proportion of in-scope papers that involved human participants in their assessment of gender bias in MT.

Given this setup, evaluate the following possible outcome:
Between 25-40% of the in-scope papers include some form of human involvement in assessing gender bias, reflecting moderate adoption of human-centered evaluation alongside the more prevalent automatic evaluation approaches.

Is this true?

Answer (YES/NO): NO